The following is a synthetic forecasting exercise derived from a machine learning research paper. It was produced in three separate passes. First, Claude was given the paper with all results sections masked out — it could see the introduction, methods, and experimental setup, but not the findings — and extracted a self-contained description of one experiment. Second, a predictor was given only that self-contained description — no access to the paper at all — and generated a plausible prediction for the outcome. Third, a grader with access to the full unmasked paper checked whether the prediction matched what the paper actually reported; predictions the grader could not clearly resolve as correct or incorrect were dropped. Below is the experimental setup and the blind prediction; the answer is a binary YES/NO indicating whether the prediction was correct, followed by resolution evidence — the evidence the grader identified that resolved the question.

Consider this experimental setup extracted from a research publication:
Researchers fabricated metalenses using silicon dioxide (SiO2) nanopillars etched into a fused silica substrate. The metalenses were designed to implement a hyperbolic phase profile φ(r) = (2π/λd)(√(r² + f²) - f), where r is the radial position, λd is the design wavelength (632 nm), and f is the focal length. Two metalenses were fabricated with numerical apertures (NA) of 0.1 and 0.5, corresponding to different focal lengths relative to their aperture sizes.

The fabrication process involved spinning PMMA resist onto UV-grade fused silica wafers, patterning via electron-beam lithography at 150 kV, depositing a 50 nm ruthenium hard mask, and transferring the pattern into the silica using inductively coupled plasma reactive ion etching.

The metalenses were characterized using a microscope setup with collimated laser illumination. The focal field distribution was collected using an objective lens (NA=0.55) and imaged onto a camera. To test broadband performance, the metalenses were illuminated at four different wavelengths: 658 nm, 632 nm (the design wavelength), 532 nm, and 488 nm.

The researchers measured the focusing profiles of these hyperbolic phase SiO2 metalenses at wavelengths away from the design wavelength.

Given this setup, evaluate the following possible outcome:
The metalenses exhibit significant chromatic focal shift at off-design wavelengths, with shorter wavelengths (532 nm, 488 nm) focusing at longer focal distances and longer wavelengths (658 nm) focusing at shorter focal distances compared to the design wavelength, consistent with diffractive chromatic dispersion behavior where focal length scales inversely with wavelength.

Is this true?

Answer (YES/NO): YES